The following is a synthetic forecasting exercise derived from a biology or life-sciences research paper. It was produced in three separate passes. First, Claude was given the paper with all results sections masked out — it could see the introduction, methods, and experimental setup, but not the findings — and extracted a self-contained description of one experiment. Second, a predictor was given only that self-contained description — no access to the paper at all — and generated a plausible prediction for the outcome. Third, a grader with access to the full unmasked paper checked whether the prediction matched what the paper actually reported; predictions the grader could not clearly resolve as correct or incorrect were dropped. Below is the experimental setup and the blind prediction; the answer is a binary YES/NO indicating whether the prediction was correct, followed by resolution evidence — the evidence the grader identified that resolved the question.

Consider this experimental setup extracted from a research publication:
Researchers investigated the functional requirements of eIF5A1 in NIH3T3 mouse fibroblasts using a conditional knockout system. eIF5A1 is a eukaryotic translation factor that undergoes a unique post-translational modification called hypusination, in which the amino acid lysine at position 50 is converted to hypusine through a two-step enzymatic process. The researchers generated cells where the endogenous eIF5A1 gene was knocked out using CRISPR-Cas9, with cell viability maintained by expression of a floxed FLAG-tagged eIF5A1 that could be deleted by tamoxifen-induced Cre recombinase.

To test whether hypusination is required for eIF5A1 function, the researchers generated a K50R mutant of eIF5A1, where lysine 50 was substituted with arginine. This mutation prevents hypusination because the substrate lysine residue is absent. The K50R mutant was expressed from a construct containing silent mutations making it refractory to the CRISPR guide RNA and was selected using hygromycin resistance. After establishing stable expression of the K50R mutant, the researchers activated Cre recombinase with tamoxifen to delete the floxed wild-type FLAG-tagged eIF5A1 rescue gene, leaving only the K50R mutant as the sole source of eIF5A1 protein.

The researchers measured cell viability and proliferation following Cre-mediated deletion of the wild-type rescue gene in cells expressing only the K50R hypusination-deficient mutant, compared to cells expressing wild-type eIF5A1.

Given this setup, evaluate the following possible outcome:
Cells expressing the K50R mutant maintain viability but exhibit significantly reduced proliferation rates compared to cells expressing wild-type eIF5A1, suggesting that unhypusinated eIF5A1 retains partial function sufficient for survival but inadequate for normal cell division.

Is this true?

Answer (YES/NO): NO